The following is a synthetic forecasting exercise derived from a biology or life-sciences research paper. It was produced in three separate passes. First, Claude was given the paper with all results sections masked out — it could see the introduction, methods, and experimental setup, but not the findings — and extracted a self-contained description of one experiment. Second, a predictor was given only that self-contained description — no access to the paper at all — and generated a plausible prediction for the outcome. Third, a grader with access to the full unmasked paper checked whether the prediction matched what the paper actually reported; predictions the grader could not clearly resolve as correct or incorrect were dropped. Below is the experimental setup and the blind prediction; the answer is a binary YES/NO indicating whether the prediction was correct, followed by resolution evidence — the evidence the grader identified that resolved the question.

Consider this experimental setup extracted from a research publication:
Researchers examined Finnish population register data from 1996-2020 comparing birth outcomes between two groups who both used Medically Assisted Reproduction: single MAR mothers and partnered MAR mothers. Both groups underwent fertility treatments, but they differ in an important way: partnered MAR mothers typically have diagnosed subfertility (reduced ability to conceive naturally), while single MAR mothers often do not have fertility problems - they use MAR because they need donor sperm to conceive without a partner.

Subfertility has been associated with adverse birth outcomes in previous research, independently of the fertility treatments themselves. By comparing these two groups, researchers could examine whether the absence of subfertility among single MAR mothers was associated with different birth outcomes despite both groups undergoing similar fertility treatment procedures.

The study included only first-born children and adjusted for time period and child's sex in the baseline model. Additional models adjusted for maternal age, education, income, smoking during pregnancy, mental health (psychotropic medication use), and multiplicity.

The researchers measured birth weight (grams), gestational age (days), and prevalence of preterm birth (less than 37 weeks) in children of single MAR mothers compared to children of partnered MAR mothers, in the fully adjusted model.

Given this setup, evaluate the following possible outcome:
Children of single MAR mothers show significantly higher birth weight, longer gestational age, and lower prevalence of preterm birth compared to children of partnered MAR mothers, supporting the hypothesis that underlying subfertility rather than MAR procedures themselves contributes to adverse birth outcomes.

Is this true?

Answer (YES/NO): YES